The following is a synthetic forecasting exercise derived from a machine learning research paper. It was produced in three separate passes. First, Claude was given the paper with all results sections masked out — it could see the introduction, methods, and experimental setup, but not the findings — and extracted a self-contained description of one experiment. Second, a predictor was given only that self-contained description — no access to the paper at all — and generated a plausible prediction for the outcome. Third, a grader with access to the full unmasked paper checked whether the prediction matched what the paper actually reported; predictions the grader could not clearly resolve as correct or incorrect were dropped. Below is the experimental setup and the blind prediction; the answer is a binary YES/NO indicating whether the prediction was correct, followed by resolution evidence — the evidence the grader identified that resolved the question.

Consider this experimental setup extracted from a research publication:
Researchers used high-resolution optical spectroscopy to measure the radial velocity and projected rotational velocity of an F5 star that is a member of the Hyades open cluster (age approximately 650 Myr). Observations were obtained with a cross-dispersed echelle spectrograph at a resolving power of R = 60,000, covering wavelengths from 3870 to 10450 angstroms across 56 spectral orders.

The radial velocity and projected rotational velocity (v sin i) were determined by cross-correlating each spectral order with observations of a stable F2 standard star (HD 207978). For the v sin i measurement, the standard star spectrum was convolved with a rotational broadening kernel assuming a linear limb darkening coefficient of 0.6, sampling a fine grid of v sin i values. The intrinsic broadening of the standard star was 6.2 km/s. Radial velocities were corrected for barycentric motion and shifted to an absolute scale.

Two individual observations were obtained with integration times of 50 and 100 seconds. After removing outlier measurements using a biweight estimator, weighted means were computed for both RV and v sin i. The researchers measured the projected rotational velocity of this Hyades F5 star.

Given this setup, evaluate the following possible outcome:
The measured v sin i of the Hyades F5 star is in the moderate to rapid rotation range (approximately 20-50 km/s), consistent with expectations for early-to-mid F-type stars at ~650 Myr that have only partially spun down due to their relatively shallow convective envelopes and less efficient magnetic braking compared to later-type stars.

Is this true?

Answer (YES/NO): YES